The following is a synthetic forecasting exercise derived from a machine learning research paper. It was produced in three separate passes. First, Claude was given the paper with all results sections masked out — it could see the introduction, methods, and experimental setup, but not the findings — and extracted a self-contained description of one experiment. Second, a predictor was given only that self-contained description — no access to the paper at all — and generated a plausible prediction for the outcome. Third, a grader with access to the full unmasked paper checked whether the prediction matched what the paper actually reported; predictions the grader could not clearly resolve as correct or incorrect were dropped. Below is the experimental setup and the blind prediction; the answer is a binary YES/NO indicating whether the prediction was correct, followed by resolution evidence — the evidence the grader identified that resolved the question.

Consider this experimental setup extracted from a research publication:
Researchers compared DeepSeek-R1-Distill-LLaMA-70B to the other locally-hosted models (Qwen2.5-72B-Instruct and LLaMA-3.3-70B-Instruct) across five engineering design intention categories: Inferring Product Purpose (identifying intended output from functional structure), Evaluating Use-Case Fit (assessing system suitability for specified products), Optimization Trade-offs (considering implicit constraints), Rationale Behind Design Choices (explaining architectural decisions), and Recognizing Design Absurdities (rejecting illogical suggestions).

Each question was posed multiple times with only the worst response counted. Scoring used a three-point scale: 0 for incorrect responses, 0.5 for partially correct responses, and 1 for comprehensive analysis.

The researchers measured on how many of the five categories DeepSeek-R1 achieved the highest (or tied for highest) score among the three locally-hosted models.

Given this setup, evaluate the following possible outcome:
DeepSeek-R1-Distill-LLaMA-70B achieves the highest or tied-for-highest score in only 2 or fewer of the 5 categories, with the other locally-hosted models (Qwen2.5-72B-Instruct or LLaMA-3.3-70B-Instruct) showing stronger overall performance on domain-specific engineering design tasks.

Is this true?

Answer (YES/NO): YES